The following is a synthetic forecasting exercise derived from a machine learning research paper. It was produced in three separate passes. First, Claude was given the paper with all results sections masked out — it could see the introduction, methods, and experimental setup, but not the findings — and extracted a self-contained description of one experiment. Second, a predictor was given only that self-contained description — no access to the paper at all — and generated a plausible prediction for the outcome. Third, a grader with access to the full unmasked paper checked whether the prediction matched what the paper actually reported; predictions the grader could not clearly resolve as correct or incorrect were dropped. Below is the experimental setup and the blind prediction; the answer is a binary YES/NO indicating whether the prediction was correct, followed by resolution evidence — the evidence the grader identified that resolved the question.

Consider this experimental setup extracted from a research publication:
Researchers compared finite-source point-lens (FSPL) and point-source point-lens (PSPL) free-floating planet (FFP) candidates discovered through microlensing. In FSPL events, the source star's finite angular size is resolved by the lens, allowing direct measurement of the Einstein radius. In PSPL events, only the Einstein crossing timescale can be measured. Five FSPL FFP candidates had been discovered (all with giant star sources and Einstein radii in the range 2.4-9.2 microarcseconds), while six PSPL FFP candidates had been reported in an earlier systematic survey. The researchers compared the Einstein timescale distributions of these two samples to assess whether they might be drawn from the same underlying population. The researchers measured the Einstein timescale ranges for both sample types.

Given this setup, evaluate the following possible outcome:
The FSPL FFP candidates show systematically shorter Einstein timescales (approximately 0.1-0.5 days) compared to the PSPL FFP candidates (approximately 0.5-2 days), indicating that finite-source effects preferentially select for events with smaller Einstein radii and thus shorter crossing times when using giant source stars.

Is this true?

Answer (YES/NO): NO